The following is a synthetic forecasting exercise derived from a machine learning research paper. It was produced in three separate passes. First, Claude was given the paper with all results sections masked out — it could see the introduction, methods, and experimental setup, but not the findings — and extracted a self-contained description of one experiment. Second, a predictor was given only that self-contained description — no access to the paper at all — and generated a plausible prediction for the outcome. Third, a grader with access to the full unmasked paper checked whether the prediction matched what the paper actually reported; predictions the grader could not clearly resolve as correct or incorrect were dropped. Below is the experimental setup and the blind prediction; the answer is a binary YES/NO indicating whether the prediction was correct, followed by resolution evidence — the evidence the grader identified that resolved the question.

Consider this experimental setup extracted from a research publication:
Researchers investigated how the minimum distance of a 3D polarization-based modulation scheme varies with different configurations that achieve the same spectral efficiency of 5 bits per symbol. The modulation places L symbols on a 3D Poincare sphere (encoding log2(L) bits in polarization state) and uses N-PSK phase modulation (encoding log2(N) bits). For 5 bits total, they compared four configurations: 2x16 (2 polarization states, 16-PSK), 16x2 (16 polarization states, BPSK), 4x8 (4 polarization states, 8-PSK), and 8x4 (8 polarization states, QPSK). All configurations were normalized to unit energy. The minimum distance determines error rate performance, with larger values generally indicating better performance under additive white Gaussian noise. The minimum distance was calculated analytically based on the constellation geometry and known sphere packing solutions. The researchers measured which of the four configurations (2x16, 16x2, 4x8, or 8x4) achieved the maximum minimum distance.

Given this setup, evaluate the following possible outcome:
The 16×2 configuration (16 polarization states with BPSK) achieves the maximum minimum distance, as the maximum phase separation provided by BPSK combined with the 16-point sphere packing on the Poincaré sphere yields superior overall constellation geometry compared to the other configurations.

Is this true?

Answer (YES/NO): NO